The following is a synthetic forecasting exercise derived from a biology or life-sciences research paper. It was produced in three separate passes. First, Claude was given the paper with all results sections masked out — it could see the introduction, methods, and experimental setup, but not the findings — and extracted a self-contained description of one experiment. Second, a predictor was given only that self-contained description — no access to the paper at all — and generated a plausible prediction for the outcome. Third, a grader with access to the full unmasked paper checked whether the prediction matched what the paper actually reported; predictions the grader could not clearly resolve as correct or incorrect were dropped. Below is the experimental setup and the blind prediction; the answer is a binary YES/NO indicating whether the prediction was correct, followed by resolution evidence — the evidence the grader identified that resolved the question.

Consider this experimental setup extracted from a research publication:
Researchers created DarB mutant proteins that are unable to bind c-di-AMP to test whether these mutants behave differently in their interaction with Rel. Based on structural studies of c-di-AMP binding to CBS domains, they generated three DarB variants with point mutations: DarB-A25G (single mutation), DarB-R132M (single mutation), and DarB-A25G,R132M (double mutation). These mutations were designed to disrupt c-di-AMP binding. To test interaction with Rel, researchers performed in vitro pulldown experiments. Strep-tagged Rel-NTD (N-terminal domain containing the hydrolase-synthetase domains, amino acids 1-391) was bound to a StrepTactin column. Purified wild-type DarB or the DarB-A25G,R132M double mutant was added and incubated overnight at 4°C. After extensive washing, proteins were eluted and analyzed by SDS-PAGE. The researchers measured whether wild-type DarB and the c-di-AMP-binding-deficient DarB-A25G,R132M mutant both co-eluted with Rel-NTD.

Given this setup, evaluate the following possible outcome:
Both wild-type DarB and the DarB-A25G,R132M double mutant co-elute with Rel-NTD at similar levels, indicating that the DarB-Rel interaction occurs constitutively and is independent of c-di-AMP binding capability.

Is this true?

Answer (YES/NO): NO